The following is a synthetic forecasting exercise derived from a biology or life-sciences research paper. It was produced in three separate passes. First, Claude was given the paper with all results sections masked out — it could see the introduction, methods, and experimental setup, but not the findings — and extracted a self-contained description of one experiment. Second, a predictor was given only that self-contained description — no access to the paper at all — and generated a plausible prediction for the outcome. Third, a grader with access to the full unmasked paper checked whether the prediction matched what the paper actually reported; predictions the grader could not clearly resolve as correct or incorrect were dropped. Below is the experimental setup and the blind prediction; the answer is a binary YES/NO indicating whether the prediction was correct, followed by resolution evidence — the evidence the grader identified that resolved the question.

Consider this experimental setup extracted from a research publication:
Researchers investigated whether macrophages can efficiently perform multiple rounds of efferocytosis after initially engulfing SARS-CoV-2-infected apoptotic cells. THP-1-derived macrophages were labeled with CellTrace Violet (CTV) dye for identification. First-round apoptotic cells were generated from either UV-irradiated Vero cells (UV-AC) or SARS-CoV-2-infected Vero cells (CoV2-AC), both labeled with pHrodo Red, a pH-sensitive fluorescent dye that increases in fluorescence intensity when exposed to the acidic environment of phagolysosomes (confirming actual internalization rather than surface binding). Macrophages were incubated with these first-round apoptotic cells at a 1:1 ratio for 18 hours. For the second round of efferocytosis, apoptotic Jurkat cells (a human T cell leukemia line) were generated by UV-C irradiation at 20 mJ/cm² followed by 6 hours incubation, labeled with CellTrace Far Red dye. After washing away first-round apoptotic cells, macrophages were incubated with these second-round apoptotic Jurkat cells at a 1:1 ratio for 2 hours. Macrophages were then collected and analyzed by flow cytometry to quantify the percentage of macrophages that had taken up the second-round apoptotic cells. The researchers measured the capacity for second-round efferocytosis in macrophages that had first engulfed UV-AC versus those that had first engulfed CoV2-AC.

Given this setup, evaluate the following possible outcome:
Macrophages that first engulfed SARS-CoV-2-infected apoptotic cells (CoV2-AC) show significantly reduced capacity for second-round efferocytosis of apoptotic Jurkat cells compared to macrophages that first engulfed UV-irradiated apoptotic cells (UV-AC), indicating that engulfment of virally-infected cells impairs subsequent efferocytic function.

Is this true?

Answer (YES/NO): YES